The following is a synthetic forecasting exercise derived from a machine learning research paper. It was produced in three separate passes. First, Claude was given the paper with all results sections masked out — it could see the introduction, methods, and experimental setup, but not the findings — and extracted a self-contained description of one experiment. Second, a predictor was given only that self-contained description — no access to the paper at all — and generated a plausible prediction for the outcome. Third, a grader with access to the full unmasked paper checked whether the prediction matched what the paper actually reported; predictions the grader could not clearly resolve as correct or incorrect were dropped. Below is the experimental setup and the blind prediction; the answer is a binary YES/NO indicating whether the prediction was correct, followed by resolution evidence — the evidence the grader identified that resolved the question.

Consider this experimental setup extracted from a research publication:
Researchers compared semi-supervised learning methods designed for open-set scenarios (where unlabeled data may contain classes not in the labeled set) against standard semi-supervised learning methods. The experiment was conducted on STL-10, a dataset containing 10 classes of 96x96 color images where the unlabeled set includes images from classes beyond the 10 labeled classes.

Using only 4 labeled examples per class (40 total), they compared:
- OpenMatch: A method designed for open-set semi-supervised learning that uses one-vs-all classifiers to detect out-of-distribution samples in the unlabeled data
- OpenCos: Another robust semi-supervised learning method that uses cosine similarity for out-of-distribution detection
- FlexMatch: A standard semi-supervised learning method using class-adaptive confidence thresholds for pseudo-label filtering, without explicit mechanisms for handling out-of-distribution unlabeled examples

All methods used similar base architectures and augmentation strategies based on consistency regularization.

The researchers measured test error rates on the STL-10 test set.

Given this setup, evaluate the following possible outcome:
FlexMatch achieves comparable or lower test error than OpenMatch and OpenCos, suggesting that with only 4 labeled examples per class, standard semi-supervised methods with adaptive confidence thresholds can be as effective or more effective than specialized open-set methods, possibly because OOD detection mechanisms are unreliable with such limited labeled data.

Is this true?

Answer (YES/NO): YES